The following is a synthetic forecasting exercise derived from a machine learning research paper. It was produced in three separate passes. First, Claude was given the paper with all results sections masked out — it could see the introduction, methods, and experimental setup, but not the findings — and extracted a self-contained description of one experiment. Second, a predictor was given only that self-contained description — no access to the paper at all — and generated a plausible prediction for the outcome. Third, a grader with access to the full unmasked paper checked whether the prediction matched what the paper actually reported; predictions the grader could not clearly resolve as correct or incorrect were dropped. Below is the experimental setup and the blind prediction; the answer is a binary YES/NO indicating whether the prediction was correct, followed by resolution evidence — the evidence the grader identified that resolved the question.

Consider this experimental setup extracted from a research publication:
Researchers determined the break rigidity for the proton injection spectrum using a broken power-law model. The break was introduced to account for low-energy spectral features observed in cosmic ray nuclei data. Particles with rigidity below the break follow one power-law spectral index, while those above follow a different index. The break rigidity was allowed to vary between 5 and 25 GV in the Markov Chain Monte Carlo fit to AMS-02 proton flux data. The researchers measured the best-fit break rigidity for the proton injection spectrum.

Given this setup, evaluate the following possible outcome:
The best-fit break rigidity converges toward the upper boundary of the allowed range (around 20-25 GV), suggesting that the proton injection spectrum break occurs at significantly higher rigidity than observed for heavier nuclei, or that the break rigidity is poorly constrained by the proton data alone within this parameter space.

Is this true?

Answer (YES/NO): NO